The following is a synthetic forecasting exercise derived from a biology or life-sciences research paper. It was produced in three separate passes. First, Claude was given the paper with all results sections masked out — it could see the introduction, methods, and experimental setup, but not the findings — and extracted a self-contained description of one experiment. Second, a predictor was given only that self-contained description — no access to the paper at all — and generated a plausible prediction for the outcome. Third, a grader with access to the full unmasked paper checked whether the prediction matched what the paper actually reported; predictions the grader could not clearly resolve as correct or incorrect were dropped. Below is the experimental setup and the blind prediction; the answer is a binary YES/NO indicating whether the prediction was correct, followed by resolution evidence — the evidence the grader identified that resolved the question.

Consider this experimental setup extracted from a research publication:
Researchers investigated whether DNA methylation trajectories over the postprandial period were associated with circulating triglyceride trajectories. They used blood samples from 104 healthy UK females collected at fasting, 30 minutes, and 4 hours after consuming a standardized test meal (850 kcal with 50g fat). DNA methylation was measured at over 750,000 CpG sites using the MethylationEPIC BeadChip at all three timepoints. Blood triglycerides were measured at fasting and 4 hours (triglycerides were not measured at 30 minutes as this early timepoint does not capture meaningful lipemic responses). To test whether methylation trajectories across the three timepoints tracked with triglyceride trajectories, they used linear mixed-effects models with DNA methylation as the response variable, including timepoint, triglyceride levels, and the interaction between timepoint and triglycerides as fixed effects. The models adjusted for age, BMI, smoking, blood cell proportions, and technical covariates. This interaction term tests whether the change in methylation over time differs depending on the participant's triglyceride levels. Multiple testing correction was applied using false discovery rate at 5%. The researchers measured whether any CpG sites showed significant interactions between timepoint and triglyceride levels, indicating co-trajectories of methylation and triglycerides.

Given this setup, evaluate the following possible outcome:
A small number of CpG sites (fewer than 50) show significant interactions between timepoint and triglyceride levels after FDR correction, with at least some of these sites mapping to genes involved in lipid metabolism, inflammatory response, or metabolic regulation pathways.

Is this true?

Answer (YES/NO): YES